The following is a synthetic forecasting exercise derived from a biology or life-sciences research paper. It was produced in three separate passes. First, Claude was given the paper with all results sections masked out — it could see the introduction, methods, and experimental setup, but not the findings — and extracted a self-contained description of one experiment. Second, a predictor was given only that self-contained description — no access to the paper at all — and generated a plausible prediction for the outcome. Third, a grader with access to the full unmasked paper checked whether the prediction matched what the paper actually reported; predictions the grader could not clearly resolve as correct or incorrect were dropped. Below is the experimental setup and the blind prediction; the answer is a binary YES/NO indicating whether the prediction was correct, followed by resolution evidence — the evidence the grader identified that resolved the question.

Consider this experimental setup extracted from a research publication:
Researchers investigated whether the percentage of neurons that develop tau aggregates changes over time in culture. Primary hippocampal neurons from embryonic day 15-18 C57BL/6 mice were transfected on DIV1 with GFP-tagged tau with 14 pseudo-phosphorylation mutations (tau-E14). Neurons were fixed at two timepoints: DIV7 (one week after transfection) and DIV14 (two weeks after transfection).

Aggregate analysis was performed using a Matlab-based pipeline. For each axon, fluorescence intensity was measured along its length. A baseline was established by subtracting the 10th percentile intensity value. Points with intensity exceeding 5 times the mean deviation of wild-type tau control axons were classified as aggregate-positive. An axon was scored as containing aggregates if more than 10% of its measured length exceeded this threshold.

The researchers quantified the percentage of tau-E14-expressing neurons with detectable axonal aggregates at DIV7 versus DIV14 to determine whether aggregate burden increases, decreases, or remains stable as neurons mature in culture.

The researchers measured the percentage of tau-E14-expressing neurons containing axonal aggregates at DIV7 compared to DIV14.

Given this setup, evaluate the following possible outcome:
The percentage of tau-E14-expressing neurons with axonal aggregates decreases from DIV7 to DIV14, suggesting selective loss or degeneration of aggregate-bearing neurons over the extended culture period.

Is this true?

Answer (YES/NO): NO